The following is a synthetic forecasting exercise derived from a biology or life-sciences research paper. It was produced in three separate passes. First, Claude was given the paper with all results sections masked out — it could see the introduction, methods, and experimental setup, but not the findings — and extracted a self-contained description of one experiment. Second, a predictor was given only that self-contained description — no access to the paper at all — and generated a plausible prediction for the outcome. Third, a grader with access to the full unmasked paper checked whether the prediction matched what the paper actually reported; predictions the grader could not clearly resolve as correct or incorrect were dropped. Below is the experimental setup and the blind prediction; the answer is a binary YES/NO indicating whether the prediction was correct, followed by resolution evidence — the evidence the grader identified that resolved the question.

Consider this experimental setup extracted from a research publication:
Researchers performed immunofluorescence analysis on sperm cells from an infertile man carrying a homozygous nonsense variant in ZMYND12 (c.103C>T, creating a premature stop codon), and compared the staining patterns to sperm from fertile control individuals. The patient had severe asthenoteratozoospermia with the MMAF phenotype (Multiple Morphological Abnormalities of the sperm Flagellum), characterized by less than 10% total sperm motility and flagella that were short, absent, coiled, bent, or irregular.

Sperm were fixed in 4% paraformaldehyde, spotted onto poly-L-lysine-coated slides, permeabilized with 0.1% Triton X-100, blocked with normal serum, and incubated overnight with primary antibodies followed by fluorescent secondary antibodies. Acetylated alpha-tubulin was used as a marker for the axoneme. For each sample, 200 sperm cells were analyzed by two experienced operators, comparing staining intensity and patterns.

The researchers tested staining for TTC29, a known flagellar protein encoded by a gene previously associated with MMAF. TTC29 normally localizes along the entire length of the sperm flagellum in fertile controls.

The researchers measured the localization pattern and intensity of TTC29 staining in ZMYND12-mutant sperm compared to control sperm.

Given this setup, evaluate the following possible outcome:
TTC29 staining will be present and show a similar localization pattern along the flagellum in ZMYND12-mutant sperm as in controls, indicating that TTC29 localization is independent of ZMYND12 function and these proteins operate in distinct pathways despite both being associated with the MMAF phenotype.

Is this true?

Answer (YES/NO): NO